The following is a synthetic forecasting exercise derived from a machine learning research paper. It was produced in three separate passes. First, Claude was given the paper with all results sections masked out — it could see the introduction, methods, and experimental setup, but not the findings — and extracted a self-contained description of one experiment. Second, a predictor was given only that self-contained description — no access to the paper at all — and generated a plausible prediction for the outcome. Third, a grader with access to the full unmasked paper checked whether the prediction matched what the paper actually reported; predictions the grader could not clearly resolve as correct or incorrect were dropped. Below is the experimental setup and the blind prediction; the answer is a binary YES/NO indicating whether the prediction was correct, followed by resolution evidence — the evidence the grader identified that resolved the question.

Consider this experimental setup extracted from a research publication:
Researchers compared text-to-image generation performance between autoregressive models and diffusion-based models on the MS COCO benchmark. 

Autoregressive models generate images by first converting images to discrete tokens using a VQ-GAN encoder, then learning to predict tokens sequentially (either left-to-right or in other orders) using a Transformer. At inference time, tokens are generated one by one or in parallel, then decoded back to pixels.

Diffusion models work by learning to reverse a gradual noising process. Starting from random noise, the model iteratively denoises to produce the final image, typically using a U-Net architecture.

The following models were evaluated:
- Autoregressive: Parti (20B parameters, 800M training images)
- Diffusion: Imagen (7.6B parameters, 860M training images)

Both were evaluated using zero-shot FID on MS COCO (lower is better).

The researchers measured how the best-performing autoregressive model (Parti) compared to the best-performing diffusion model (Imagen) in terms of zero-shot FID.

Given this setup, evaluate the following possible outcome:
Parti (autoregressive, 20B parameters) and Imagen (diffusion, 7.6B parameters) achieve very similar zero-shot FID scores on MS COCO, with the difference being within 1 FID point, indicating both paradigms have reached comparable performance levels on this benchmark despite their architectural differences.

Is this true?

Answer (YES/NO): YES